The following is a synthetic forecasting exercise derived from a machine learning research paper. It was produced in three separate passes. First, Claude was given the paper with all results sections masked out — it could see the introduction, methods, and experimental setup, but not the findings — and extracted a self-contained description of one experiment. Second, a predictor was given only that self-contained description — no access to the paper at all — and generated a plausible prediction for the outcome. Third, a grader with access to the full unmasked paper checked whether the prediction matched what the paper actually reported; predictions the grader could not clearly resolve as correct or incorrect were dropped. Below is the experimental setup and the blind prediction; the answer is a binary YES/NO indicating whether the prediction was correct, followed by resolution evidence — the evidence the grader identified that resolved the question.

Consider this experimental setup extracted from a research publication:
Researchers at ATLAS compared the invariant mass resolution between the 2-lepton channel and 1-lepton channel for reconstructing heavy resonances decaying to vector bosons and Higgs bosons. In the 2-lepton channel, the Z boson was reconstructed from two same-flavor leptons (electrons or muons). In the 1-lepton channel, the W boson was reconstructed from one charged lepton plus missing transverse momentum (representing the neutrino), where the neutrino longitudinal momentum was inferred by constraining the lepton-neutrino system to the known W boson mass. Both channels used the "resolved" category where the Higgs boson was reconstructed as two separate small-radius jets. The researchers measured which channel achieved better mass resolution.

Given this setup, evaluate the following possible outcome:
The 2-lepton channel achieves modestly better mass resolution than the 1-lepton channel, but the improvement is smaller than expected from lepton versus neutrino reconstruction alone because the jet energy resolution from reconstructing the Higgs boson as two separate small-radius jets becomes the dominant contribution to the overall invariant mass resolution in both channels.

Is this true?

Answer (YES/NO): NO